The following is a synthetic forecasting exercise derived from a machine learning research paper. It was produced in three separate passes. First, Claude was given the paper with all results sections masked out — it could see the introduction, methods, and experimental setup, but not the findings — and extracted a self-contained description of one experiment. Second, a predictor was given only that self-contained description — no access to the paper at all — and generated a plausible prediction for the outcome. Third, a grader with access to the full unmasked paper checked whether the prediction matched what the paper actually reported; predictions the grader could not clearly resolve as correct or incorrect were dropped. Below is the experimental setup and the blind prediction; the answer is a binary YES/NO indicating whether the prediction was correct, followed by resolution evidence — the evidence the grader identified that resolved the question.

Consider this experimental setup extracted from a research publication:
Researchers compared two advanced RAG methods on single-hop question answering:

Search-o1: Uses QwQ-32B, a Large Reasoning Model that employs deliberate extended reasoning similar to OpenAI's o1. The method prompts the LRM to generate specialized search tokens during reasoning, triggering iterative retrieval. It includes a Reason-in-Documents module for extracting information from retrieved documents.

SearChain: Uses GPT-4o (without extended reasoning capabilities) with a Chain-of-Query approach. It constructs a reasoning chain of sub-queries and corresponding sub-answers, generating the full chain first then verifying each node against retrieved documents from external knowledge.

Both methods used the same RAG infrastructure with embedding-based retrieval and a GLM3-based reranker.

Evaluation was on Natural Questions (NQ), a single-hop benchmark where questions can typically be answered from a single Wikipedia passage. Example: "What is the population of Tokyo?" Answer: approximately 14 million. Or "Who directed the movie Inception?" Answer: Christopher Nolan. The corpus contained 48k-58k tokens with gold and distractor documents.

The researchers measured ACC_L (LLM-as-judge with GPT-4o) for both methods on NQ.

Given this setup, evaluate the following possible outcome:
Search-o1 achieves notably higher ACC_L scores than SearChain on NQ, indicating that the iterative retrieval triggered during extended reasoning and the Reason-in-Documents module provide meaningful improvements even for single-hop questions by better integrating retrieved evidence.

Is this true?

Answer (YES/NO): NO